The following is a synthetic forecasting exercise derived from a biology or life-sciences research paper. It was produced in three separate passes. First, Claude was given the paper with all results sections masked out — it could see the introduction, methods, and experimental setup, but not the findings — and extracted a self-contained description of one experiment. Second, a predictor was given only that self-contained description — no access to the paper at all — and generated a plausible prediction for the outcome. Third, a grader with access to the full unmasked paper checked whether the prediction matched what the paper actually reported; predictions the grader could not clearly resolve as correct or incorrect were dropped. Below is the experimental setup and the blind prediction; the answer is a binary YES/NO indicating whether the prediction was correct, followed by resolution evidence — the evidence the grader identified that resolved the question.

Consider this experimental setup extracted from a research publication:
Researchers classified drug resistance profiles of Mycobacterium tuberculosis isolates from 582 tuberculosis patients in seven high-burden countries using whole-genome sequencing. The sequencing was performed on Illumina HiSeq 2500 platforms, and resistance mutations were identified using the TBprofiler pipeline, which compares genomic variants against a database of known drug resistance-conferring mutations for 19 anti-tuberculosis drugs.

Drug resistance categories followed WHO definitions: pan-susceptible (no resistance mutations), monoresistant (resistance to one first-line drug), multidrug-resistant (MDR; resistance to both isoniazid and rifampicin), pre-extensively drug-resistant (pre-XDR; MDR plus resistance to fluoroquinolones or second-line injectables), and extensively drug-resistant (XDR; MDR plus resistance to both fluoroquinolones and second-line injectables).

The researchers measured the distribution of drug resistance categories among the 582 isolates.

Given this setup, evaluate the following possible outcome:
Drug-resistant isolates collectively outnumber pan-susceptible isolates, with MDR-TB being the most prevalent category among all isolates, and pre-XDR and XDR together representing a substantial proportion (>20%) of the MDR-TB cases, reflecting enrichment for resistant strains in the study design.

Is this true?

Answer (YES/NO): NO